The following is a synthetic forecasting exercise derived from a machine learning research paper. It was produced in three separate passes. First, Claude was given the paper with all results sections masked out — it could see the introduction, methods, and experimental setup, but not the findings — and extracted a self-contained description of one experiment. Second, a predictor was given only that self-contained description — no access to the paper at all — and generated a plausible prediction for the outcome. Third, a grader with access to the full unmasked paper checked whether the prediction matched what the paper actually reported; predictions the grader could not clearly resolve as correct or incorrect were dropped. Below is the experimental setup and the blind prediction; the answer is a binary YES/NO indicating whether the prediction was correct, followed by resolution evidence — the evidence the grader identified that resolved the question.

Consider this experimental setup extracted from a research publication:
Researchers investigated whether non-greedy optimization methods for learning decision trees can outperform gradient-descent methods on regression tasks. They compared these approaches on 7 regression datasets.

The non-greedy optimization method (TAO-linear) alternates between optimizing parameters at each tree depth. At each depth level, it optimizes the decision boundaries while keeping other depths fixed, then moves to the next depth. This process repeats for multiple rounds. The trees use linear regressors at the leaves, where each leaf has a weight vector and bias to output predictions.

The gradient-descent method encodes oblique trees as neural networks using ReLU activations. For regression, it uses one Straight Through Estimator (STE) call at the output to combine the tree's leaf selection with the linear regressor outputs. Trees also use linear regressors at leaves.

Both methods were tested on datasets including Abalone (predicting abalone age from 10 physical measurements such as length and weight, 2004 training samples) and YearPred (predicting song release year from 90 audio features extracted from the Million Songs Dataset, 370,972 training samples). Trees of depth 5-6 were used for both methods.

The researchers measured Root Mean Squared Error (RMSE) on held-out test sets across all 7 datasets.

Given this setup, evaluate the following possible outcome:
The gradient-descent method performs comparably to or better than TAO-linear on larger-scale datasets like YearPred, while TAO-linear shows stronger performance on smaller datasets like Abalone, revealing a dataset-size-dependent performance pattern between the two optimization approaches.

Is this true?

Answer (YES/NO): NO